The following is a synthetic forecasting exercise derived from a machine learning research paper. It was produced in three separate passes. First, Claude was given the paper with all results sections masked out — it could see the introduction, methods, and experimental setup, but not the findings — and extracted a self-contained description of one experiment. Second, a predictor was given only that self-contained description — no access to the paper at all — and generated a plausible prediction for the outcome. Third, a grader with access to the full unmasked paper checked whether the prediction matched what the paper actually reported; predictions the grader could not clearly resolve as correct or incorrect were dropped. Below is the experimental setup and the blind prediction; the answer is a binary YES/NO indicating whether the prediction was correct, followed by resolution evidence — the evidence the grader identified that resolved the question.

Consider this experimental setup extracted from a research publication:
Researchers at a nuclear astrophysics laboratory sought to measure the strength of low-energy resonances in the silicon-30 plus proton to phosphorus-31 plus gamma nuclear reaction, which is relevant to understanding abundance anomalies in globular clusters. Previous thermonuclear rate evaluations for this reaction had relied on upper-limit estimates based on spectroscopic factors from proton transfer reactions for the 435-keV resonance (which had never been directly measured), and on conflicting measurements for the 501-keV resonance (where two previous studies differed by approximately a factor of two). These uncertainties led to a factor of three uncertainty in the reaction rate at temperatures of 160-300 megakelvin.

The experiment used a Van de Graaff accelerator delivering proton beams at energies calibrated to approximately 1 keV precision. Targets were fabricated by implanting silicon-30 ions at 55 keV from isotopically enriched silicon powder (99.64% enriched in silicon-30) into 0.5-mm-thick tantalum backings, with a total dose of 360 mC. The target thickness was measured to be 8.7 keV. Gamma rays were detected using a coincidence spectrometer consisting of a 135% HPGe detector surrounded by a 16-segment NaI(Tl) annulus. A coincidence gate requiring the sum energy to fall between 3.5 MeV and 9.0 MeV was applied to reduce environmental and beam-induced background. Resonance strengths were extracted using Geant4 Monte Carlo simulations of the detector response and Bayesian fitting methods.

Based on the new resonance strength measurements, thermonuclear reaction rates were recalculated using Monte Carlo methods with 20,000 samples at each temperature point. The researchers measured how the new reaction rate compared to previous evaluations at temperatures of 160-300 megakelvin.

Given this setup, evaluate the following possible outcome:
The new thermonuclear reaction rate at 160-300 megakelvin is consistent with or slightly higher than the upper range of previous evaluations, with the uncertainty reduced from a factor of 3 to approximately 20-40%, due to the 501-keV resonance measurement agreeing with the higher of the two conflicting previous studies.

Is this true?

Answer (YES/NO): NO